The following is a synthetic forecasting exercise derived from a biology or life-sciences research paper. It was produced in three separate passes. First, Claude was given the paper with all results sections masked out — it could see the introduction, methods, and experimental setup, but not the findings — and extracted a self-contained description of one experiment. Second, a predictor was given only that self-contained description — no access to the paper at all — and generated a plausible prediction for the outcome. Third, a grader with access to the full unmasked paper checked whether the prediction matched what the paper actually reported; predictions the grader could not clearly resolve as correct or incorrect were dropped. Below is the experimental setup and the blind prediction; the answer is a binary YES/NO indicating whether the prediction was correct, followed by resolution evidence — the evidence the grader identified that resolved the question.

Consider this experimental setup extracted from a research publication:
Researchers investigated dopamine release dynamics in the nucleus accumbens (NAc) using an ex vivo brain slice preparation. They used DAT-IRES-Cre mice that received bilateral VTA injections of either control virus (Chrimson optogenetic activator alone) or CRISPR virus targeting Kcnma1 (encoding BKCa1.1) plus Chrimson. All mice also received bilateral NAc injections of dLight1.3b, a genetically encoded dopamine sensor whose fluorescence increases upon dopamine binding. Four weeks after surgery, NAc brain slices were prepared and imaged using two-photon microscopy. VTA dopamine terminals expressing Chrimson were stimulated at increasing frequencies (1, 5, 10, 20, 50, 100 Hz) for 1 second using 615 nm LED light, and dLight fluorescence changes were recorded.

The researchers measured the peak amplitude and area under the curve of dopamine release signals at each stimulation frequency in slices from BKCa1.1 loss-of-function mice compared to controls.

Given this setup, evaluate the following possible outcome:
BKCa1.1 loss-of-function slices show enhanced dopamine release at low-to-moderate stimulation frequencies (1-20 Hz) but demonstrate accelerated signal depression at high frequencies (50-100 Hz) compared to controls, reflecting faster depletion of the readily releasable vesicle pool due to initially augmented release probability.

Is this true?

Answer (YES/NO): NO